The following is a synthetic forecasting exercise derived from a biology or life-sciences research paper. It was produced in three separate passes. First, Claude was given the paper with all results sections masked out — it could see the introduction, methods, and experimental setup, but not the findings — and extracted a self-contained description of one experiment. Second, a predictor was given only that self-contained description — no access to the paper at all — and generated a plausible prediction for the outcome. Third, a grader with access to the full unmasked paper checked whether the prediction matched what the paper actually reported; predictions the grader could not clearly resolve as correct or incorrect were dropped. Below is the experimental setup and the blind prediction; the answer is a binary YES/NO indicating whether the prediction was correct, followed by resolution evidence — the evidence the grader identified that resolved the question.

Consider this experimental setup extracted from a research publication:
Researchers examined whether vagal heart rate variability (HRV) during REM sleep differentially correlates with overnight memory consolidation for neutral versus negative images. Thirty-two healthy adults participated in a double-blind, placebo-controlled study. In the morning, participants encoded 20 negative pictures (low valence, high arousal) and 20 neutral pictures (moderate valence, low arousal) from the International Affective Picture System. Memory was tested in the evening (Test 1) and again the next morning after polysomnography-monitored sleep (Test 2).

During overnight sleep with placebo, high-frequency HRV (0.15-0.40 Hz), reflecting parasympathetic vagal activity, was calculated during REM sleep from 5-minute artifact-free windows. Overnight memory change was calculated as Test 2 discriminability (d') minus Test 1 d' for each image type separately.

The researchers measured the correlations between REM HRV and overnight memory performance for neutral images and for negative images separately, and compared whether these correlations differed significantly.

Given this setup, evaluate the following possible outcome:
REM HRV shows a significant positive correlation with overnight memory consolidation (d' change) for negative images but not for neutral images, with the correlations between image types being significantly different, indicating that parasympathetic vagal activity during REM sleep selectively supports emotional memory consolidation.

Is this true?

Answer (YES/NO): NO